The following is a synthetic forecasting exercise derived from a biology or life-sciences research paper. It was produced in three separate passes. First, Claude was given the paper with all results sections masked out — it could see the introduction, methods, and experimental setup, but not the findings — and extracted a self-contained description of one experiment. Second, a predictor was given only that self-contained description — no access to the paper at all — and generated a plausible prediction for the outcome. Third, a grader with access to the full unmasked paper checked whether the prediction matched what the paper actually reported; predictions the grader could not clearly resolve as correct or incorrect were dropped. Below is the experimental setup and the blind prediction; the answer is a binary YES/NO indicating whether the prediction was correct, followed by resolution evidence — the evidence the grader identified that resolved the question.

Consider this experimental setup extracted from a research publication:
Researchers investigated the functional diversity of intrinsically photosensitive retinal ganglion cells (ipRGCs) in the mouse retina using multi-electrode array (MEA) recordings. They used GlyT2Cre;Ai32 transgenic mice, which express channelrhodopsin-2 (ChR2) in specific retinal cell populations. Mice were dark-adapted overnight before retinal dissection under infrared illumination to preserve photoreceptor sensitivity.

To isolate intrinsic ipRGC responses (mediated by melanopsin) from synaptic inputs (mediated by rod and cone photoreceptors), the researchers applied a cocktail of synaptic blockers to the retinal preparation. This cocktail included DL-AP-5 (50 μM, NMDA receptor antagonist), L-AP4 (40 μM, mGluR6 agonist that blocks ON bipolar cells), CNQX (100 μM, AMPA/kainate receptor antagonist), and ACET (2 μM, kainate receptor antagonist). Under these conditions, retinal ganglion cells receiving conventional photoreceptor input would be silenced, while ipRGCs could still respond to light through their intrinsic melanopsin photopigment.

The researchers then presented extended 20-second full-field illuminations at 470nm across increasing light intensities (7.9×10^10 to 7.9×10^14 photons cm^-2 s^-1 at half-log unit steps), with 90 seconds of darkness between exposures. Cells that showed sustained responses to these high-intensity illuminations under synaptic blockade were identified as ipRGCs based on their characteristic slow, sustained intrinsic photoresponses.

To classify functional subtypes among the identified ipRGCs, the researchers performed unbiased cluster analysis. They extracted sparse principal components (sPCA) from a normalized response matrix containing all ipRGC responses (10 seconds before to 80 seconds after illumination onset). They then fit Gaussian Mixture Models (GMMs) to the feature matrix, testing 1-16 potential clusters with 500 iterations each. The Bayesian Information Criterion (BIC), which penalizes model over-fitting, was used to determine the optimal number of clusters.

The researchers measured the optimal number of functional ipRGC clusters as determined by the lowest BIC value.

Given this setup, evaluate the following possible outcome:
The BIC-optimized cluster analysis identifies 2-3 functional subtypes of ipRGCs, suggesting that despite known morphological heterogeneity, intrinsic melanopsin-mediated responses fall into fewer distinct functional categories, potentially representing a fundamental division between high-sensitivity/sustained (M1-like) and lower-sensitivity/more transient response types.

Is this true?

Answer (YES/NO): NO